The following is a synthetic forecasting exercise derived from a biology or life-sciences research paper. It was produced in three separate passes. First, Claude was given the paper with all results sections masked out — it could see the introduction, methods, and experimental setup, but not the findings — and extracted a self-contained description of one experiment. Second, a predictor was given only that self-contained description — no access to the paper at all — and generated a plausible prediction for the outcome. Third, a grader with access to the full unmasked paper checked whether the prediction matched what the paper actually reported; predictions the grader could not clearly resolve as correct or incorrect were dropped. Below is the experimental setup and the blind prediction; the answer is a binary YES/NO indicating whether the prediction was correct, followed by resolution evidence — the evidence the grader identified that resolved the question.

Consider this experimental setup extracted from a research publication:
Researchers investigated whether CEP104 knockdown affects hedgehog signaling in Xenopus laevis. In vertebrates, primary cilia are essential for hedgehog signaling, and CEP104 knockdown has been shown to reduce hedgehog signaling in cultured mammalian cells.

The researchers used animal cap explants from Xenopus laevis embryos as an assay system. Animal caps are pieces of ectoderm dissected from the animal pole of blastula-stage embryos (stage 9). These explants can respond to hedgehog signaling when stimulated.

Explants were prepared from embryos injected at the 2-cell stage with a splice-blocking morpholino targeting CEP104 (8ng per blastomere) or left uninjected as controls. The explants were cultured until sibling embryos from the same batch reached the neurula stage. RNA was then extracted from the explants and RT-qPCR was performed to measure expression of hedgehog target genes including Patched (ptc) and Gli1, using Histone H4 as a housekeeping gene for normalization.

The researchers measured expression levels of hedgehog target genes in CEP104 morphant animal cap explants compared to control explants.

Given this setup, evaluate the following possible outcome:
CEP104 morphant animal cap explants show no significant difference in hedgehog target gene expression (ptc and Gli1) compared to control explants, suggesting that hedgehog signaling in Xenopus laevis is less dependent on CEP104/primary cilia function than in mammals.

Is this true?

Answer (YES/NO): NO